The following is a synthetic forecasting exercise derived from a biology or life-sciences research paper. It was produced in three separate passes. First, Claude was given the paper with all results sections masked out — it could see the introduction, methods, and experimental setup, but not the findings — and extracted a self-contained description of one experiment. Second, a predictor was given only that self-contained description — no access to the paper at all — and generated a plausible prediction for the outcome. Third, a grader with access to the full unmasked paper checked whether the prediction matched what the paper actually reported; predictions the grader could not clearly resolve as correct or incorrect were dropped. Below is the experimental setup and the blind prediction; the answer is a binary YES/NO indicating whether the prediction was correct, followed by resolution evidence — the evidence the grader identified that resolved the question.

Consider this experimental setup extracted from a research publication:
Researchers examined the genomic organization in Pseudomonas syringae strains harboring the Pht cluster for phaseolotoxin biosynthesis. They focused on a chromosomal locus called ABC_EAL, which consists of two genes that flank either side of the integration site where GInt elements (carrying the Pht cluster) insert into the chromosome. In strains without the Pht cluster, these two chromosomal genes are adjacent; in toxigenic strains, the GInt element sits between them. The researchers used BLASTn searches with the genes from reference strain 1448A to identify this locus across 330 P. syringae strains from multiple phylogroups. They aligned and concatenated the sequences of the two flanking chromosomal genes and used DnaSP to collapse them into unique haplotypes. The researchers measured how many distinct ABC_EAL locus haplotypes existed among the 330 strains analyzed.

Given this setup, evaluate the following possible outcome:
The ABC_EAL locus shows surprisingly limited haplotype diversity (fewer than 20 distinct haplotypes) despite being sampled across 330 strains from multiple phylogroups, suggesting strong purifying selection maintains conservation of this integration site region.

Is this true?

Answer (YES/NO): NO